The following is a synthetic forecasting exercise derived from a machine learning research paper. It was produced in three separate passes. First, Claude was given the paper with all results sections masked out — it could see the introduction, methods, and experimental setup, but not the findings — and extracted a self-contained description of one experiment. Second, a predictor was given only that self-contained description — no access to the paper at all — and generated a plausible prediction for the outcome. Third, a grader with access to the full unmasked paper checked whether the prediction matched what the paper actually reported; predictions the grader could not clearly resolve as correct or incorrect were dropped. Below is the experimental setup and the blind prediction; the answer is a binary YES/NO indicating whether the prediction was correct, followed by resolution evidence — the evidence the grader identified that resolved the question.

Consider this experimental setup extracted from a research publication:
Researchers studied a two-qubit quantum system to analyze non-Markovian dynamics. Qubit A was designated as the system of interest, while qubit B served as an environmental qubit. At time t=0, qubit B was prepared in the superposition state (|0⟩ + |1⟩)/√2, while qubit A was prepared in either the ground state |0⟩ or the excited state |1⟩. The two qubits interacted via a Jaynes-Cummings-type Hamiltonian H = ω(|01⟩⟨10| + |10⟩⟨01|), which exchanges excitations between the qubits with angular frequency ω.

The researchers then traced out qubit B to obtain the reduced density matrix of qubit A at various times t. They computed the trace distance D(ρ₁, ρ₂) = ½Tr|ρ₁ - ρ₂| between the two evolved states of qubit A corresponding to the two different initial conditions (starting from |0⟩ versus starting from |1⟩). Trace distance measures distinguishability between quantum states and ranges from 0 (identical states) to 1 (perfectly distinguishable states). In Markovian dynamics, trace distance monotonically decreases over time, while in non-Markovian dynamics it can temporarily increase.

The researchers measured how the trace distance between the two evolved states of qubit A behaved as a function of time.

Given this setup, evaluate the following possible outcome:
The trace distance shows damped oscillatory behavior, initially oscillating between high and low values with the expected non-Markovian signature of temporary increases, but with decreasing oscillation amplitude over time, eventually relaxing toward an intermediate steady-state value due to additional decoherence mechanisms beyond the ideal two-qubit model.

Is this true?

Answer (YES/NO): NO